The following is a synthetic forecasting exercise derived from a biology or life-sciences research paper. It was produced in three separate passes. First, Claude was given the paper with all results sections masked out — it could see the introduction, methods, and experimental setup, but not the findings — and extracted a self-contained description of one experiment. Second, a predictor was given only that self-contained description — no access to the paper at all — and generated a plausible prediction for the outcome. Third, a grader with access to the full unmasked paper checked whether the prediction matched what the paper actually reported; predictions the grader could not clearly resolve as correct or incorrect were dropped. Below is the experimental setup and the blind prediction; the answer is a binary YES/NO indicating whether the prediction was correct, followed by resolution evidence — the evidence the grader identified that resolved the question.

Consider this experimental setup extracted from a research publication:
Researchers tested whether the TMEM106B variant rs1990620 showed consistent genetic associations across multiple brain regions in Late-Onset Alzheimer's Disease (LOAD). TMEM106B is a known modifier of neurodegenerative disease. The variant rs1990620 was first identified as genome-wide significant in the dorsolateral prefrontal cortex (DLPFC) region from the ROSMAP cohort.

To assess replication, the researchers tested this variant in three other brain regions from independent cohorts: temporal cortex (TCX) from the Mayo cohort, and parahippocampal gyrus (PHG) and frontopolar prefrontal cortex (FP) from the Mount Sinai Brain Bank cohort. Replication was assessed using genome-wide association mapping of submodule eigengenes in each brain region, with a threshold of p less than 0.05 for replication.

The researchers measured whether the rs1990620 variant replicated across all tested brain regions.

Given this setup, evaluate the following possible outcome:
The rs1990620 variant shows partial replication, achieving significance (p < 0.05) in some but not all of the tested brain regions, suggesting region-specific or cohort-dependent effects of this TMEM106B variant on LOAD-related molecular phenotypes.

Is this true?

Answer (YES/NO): NO